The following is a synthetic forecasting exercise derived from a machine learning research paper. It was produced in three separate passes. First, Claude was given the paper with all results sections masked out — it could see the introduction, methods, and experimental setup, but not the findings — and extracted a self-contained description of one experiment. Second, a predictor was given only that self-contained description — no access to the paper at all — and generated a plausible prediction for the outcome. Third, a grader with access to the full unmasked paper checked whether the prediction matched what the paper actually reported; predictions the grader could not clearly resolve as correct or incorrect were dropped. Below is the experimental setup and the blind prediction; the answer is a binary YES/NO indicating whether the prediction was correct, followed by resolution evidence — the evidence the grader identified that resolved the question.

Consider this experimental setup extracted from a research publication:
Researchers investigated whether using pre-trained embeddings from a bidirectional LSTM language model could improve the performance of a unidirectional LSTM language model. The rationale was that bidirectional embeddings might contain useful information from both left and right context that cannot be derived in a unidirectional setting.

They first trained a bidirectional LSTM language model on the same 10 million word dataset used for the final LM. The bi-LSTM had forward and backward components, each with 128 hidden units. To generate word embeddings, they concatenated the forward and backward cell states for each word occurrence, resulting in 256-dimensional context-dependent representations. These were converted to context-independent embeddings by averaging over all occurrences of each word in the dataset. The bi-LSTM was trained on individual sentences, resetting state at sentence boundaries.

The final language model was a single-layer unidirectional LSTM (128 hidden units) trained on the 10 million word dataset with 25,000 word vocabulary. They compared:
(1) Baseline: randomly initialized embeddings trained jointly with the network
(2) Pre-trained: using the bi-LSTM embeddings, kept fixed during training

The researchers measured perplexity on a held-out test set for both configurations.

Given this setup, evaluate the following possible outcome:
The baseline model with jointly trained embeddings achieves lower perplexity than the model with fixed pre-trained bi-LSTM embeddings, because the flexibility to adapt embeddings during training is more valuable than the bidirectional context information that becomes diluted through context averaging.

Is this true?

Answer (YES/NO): NO